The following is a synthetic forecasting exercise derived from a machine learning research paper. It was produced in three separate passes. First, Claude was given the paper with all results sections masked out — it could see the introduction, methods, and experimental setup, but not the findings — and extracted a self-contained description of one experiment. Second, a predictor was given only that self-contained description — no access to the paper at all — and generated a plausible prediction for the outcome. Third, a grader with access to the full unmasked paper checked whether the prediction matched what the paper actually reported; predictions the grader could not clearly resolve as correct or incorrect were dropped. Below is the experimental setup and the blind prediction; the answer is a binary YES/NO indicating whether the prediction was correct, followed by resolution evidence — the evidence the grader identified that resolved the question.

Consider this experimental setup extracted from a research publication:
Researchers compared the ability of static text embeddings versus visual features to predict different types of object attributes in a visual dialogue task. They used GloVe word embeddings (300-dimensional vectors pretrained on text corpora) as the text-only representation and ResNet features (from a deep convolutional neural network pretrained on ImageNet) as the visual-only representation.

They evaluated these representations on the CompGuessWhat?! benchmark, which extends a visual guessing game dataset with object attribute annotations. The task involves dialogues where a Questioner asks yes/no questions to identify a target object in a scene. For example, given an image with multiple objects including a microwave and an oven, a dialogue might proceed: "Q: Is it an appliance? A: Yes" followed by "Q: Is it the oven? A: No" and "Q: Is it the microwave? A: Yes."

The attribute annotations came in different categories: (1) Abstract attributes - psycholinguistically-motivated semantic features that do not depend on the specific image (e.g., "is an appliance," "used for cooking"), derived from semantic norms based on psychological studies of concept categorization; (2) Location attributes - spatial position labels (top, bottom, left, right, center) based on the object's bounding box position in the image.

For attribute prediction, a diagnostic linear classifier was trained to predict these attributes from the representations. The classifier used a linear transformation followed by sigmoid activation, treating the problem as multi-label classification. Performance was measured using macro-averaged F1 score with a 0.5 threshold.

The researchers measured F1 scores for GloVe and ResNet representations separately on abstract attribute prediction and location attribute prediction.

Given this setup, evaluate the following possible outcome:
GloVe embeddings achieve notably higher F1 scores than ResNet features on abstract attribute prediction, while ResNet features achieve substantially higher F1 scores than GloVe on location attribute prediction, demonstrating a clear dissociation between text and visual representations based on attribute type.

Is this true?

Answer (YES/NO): YES